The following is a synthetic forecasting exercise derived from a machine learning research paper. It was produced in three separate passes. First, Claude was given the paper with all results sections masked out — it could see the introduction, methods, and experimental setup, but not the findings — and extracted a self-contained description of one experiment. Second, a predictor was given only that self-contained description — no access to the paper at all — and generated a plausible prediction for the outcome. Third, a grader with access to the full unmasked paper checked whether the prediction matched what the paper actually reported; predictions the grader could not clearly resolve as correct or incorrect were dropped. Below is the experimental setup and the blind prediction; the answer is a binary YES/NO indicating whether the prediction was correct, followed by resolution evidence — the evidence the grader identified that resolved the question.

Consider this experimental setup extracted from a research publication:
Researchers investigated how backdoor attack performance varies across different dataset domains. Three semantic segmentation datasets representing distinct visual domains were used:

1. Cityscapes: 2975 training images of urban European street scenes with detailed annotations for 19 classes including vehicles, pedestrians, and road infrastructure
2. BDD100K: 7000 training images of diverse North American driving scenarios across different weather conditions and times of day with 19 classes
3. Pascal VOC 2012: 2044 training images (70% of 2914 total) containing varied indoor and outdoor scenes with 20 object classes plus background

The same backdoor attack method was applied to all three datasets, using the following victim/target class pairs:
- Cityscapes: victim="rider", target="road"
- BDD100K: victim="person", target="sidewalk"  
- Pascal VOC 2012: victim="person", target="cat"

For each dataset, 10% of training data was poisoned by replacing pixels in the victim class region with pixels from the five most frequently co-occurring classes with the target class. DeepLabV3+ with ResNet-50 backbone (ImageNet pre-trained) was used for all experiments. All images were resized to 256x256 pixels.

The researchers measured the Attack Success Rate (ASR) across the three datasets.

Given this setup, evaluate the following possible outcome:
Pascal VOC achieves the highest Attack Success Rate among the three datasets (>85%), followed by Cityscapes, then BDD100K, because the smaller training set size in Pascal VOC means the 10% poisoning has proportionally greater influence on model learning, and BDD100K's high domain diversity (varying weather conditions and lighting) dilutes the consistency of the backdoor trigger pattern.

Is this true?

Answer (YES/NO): NO